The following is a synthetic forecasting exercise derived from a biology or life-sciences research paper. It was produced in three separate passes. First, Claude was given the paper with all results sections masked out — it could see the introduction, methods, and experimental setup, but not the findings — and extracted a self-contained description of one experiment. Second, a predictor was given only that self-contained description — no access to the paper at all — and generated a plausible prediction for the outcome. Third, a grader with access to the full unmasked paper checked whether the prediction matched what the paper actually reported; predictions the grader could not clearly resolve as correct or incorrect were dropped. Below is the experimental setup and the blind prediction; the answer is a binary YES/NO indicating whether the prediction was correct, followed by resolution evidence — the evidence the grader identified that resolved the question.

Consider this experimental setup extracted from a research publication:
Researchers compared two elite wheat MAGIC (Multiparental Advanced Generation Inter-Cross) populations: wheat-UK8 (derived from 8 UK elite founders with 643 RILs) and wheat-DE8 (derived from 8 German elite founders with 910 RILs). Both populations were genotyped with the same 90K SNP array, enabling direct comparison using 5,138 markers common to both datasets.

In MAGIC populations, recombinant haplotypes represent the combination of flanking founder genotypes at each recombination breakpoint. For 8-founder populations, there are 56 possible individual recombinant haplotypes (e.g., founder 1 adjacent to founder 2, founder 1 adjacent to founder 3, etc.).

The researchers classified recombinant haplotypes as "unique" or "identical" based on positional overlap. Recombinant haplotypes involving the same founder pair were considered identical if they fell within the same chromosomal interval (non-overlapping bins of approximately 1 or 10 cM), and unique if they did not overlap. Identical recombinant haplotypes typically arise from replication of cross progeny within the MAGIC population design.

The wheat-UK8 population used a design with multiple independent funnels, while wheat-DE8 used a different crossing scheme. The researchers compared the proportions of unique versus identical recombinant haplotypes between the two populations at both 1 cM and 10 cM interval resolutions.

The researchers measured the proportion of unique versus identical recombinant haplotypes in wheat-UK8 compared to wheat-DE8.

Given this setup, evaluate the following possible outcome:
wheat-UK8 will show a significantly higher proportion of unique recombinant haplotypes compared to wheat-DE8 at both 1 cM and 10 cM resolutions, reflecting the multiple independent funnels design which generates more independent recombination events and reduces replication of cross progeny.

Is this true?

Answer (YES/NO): YES